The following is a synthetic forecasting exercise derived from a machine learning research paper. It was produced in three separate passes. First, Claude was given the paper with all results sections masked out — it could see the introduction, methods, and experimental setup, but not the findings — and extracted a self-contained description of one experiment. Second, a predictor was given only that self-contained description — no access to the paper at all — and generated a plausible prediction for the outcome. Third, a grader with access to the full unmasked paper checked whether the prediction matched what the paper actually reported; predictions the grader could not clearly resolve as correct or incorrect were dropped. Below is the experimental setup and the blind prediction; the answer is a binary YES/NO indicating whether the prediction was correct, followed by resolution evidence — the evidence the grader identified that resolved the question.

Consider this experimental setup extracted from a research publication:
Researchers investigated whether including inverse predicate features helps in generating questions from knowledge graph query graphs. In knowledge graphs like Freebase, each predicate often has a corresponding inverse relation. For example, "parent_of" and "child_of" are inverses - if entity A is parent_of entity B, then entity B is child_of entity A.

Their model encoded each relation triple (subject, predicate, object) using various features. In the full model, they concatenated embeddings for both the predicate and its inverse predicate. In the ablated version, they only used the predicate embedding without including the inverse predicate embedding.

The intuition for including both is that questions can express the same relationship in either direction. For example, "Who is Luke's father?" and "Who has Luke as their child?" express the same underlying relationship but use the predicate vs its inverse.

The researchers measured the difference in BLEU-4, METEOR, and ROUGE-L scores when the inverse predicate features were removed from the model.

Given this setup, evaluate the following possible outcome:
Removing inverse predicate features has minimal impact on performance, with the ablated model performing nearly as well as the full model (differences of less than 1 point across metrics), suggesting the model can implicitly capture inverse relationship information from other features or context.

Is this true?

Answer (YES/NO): NO